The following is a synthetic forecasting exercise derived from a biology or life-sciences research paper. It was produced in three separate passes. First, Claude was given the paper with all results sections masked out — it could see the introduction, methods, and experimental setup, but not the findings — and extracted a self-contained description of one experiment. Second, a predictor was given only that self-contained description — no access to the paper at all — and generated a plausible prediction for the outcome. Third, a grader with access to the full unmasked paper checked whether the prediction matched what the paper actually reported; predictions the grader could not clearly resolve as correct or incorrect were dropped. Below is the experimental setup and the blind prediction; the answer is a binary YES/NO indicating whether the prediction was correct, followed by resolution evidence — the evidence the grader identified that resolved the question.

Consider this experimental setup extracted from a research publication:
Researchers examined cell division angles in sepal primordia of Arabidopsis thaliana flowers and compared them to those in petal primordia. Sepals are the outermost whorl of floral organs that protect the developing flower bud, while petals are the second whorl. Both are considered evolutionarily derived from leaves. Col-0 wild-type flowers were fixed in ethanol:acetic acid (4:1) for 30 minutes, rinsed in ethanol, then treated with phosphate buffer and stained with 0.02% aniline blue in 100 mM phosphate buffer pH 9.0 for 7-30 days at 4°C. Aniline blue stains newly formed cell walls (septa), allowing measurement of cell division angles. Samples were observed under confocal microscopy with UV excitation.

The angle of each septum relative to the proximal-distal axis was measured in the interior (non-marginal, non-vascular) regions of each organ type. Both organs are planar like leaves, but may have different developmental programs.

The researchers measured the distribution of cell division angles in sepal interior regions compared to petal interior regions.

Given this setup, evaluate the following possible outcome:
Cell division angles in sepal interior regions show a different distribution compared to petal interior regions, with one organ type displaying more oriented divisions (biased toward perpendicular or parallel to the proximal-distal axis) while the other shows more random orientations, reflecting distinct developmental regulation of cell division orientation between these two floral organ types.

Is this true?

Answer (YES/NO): NO